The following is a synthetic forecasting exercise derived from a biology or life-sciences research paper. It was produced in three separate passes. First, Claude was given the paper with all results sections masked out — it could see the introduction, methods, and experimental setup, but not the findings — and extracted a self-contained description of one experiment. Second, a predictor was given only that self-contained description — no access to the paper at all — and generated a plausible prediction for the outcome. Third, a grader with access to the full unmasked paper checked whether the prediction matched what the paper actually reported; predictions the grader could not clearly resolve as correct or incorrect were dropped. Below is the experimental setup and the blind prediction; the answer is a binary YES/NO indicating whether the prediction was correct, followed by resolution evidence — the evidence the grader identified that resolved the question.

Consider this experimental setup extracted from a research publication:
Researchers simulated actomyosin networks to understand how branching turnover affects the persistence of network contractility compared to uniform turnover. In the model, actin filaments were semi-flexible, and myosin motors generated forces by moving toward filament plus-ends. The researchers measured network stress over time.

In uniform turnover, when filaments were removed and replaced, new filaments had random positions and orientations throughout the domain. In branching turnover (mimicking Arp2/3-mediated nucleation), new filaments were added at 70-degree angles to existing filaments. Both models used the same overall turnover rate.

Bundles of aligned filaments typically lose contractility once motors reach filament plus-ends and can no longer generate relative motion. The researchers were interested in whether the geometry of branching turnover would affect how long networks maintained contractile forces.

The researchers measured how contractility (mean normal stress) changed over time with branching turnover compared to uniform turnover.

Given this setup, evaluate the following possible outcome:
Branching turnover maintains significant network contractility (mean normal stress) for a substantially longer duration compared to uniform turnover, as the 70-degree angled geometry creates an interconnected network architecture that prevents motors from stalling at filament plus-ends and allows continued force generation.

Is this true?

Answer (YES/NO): NO